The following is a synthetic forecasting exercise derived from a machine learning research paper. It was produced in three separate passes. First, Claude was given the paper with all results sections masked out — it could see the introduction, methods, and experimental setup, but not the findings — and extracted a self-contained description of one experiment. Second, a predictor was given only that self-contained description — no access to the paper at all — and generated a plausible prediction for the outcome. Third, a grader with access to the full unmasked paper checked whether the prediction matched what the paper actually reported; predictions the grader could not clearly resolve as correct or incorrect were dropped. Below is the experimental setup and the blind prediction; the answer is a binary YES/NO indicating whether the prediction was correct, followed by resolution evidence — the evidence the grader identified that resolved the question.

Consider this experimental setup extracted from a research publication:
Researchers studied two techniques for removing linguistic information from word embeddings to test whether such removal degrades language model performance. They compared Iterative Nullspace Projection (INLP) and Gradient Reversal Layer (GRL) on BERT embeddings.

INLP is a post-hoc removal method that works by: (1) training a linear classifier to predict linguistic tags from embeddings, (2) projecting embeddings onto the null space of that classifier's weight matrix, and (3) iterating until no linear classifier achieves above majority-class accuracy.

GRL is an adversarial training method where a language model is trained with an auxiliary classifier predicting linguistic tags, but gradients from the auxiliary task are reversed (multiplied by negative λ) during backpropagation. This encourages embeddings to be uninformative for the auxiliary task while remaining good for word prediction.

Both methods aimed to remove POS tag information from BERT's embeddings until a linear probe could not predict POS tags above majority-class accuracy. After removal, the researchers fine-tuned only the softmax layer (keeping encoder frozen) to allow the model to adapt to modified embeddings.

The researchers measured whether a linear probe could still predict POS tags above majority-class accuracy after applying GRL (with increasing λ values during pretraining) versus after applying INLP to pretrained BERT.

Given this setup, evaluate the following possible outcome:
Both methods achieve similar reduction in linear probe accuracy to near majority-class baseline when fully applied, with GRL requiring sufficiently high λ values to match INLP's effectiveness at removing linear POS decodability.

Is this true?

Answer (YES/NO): YES